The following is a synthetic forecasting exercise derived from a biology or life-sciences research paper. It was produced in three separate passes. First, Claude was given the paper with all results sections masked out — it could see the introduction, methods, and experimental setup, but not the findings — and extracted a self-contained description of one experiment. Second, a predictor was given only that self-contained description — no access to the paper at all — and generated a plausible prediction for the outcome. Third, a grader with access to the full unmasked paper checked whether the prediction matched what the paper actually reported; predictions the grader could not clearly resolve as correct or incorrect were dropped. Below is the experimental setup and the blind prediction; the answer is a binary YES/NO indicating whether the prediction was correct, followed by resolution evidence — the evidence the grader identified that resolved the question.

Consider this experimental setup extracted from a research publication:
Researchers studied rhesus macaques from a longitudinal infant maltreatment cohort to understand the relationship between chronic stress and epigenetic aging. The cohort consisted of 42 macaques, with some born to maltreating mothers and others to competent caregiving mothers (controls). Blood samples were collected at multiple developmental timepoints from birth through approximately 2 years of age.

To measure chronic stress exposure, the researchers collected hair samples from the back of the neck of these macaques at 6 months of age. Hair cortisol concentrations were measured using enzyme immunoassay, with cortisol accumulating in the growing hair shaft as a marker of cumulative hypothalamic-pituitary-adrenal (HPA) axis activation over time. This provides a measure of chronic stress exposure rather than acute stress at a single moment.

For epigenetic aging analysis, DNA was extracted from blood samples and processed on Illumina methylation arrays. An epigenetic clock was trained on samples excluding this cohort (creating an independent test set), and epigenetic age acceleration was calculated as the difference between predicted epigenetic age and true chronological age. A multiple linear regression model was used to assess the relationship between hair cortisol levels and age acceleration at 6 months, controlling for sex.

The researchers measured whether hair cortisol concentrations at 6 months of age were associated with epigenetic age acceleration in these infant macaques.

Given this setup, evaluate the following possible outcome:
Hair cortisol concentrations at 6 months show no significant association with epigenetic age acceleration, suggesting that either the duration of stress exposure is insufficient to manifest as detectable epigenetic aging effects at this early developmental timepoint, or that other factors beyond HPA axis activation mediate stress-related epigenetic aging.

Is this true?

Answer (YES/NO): NO